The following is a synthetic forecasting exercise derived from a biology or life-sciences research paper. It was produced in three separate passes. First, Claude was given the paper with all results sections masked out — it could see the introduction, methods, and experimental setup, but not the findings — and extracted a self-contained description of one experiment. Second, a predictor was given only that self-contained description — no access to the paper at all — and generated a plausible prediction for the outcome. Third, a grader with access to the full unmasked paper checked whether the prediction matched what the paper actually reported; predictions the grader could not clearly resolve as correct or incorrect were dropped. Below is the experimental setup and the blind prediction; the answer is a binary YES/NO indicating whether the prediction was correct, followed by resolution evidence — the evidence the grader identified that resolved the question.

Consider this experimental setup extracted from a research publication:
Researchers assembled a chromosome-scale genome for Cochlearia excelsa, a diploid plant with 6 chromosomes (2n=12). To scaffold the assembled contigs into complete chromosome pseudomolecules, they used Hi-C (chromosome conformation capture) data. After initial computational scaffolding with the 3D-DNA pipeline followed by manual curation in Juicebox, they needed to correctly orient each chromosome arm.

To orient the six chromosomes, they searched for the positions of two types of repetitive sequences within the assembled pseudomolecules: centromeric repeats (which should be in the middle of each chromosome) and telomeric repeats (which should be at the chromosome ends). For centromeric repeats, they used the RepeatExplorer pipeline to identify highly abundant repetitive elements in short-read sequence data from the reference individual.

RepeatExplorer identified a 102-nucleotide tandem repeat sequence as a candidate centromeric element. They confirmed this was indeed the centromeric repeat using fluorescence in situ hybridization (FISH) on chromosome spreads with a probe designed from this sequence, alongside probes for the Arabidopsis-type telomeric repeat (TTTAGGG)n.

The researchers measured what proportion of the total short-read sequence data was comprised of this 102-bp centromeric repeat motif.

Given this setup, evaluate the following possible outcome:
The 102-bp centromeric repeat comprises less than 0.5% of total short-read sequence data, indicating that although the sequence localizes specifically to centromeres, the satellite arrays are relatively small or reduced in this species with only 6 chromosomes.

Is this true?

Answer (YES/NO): NO